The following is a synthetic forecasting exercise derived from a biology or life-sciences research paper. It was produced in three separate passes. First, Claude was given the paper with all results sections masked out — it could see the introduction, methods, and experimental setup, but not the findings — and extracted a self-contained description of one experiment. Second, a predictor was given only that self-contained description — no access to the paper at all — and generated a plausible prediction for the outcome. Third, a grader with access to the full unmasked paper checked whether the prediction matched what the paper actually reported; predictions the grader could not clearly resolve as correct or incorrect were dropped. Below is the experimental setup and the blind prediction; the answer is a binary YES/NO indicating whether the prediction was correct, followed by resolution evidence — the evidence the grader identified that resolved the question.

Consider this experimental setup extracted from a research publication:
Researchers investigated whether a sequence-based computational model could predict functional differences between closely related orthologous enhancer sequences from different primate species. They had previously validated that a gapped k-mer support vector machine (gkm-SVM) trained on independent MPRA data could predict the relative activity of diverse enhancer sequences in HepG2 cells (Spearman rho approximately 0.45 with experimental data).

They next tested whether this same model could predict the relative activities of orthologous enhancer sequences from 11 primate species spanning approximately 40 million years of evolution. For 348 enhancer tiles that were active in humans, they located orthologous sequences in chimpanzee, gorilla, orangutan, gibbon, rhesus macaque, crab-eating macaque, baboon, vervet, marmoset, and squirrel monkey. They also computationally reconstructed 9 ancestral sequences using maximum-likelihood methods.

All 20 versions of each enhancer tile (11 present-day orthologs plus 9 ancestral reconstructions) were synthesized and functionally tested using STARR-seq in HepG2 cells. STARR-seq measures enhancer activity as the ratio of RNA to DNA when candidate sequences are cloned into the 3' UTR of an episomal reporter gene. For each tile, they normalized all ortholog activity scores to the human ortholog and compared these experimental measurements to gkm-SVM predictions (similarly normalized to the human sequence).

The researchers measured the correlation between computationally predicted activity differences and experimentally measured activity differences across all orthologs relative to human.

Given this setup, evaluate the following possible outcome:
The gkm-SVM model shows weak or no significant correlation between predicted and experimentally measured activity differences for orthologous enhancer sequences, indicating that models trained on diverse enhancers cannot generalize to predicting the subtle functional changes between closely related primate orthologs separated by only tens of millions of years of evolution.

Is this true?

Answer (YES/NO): YES